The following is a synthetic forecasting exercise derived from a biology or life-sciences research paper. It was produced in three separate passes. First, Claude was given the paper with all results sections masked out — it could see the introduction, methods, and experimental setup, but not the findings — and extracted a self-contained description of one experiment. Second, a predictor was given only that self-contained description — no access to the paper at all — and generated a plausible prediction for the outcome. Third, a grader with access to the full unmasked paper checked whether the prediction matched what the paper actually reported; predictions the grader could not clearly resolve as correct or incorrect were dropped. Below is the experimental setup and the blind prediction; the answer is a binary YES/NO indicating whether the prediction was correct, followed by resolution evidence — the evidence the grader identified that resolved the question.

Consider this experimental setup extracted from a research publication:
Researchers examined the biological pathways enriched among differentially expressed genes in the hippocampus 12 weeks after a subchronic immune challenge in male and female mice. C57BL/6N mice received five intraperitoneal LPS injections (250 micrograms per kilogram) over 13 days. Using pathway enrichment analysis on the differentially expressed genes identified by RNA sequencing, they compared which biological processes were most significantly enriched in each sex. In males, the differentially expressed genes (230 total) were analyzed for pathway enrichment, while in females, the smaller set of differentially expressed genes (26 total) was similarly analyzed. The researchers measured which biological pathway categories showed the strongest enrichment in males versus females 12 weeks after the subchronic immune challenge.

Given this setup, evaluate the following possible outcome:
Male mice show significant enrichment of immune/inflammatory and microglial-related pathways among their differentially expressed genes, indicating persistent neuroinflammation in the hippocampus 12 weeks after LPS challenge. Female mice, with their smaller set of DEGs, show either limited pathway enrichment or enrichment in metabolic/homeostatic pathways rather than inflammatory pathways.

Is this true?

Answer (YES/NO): NO